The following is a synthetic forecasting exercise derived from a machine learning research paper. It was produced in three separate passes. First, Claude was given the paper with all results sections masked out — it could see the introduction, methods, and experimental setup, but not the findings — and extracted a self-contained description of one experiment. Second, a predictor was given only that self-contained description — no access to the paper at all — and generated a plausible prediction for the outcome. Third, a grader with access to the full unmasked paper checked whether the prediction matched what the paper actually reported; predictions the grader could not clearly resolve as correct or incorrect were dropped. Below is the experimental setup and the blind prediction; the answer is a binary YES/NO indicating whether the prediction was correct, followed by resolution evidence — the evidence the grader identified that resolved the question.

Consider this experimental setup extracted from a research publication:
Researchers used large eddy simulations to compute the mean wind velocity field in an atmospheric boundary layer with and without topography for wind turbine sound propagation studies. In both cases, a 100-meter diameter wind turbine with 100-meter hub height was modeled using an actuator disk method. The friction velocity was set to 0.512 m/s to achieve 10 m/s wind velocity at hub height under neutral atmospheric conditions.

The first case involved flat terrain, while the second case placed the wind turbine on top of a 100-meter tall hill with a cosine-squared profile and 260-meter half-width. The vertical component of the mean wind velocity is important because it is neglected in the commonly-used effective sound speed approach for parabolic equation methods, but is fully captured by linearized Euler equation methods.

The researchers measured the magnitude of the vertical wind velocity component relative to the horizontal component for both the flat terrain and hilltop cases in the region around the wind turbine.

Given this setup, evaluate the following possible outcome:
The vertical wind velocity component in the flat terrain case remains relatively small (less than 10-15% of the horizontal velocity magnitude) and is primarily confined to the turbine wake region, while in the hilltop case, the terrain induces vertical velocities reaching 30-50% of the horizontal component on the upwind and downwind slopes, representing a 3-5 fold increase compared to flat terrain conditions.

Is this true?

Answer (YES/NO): NO